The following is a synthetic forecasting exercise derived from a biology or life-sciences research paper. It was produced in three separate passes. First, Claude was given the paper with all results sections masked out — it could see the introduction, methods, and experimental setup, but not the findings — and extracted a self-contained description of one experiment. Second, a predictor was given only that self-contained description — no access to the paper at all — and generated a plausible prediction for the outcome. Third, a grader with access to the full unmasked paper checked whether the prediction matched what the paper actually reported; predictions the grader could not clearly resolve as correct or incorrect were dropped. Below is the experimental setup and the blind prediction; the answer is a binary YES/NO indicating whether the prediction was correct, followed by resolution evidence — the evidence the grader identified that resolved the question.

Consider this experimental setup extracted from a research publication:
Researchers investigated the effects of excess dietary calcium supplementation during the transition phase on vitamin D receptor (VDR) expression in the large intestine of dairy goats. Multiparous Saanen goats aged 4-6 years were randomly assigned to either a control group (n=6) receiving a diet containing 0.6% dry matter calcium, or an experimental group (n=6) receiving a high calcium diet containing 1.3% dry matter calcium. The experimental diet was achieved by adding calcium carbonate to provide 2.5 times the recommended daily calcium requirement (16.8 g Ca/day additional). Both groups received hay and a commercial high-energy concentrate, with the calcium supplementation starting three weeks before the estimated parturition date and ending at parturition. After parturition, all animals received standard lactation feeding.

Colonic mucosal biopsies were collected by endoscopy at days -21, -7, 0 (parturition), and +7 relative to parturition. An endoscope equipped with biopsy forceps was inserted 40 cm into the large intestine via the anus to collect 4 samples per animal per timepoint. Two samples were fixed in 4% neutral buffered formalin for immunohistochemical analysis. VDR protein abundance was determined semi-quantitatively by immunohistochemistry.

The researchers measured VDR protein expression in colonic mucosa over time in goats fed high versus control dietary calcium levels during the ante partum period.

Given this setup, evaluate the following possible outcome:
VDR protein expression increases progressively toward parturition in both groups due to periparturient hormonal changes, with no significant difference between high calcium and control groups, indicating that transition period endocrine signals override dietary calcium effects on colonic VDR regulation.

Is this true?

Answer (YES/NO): NO